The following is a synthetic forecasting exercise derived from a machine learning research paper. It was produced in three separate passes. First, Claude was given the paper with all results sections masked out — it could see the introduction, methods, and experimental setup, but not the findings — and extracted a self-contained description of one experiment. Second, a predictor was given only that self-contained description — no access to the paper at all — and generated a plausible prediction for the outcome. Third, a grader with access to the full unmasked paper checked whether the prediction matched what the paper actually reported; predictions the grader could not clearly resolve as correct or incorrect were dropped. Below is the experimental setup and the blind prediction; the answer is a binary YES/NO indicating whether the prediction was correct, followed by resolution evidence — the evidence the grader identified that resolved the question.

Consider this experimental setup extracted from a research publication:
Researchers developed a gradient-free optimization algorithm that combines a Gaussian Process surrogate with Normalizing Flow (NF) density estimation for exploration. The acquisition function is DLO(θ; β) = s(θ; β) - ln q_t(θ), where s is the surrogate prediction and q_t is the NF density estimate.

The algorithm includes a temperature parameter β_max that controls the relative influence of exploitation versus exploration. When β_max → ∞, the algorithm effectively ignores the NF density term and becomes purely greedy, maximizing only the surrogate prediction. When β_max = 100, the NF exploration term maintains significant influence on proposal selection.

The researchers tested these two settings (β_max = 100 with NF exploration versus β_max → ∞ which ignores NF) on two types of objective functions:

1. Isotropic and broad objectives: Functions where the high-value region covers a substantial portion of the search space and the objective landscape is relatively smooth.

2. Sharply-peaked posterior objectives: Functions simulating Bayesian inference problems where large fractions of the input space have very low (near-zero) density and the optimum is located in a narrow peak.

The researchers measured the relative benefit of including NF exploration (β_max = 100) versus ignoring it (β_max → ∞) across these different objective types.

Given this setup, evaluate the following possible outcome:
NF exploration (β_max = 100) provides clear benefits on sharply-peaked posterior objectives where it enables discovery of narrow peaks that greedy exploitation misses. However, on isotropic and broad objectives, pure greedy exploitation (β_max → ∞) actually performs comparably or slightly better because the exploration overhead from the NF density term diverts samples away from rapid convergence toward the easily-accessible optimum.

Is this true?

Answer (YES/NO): NO